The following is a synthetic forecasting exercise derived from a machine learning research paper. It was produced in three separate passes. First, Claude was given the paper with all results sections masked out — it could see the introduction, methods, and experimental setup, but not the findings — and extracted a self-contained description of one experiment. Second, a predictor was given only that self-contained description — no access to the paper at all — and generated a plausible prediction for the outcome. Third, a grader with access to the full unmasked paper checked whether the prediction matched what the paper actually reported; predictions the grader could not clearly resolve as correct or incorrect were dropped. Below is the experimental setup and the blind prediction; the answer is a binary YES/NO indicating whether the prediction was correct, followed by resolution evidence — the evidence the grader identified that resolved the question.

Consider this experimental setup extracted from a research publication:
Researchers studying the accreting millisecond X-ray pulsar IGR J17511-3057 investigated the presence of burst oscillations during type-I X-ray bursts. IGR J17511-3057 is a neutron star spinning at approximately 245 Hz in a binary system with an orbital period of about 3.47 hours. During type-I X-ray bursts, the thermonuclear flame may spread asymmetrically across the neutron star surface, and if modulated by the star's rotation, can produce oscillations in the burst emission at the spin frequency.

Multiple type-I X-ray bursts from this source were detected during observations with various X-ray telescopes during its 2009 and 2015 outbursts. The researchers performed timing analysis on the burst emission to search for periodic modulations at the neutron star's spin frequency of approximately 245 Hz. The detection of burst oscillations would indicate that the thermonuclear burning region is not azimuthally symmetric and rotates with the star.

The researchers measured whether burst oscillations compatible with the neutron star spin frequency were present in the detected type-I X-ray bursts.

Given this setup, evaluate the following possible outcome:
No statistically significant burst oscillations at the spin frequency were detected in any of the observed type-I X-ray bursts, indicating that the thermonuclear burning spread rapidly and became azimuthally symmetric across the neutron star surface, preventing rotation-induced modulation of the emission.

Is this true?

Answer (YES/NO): NO